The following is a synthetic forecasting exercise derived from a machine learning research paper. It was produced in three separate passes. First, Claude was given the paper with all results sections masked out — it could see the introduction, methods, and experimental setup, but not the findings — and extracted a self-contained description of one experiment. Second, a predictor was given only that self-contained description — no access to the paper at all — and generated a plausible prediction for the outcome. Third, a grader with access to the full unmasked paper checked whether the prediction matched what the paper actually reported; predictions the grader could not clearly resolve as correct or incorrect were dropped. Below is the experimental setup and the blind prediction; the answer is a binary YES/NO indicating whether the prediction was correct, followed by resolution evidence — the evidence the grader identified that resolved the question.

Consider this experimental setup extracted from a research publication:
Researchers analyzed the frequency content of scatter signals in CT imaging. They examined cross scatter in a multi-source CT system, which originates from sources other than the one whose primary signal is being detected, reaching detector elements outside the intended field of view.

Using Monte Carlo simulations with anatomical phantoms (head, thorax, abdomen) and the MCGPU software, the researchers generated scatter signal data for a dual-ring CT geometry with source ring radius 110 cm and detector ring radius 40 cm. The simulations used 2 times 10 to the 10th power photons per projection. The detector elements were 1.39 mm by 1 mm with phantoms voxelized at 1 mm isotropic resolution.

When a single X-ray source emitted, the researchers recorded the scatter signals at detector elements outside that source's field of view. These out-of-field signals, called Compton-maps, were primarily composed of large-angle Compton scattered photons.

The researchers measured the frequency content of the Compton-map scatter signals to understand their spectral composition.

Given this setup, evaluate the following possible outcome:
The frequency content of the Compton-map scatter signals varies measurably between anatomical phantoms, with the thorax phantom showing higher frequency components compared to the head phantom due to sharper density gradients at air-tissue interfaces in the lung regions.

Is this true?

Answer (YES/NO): NO